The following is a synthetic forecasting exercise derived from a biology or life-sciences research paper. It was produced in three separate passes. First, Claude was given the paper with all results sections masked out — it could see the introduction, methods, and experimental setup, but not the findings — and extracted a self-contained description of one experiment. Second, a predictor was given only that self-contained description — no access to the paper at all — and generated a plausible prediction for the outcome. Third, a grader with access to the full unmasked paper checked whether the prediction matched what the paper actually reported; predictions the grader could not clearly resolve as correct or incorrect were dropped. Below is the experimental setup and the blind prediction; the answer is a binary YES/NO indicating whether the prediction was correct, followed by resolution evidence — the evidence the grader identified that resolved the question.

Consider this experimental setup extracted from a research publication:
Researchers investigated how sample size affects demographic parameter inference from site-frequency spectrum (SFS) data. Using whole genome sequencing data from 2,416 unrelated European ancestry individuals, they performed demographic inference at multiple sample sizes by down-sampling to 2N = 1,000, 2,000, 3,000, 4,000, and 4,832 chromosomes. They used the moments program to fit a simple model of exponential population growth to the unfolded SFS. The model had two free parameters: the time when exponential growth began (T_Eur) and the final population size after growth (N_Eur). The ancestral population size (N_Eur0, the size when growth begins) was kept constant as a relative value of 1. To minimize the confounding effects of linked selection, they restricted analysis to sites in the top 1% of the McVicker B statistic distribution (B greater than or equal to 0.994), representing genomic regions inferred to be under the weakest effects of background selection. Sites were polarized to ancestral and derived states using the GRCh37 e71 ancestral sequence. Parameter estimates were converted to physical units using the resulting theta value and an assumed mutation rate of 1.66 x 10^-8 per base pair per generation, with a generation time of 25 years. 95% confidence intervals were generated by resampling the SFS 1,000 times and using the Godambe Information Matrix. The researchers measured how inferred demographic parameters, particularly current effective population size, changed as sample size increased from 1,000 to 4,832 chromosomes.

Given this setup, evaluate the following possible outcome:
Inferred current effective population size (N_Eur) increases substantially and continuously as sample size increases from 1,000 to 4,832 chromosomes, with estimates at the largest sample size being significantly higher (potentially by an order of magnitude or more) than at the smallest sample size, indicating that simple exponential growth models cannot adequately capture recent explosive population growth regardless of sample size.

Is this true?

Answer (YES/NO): NO